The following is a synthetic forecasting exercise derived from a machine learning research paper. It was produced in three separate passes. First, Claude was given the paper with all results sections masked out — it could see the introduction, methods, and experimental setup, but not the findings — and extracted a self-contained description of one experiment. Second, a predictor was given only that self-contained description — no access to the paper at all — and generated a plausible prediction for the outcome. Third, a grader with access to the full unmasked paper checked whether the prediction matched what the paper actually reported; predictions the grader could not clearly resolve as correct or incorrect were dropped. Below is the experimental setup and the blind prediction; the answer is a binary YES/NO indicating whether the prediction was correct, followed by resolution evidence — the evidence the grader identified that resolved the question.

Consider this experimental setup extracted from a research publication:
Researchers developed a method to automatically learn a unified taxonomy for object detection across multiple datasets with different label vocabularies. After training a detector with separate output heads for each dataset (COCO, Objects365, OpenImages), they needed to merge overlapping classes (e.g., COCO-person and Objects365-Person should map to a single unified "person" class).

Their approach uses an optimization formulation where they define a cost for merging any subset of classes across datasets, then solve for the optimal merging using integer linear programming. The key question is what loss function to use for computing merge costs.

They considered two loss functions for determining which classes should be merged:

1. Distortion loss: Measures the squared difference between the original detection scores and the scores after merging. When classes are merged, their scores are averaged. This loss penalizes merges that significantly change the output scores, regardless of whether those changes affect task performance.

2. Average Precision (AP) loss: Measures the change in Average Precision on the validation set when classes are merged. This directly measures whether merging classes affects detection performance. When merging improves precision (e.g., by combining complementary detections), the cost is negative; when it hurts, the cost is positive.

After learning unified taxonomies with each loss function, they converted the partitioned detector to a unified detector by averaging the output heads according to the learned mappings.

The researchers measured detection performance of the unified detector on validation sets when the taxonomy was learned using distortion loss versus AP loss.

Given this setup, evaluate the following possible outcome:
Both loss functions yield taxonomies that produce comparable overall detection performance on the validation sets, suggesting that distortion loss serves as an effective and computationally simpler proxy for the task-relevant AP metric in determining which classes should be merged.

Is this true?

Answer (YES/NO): NO